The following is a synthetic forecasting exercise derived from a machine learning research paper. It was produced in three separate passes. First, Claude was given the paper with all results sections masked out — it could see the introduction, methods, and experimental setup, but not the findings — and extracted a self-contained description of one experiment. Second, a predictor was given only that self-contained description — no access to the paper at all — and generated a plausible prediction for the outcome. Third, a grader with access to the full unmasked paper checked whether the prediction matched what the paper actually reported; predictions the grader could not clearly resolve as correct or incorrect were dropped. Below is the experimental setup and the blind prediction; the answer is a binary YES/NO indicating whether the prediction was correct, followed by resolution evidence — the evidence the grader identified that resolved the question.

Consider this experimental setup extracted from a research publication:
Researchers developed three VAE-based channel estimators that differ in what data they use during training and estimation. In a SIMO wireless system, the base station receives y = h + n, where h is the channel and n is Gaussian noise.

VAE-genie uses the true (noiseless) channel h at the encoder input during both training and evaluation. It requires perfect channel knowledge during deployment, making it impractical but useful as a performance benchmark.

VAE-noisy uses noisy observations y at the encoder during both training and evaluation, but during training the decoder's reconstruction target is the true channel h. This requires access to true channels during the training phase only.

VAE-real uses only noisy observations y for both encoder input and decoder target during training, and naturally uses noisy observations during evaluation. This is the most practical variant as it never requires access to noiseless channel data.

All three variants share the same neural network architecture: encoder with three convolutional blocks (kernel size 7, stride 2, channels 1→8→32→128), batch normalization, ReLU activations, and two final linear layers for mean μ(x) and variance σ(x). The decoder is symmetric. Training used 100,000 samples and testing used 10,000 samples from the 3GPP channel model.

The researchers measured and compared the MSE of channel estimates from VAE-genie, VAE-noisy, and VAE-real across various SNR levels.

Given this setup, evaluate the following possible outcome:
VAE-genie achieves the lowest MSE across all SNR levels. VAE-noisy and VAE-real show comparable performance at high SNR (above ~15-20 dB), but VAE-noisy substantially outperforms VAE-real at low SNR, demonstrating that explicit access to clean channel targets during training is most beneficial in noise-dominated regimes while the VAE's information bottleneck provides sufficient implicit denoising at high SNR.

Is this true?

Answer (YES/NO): NO